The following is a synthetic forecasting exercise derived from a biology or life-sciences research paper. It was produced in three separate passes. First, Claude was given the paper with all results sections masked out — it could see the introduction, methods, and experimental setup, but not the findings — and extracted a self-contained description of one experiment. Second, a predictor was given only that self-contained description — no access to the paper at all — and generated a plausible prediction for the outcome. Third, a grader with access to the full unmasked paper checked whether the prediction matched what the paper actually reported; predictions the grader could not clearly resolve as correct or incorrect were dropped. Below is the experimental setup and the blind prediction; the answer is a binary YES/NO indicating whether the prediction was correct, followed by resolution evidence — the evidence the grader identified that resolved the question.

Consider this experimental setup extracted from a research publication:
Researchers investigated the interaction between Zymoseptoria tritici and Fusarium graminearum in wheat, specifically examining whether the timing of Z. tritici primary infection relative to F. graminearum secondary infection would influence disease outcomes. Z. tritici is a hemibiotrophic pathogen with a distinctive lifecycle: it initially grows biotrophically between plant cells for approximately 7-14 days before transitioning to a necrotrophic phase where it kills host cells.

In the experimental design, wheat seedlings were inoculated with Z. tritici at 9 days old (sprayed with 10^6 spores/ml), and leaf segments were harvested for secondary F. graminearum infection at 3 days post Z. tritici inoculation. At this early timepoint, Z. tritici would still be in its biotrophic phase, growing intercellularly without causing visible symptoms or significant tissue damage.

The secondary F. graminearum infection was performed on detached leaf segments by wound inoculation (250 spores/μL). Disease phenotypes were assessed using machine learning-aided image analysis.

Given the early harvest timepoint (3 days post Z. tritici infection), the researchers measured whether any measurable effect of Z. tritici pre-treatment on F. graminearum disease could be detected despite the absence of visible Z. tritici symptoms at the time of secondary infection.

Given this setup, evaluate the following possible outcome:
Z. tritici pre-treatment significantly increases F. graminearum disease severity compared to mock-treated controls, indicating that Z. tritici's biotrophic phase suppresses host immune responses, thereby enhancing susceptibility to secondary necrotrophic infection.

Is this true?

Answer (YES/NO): NO